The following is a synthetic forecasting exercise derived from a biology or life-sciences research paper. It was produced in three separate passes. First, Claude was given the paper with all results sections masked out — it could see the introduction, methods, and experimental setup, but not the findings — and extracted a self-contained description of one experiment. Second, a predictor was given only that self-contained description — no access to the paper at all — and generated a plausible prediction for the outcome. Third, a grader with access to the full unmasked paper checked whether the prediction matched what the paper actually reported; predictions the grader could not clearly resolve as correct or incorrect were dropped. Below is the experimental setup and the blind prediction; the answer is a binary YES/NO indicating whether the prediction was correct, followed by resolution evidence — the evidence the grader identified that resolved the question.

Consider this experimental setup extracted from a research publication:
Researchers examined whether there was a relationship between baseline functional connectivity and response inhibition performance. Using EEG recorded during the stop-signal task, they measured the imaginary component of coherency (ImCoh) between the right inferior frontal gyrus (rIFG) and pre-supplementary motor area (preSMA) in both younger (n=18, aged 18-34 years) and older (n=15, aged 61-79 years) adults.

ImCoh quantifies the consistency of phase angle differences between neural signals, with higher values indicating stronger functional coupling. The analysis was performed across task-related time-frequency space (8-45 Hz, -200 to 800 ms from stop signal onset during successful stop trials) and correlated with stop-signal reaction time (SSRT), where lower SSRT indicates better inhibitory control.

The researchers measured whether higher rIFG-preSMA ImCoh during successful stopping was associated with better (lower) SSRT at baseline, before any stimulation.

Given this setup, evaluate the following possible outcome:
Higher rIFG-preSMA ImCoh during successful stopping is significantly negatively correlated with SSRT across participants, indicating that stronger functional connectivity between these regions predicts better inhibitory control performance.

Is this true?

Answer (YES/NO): NO